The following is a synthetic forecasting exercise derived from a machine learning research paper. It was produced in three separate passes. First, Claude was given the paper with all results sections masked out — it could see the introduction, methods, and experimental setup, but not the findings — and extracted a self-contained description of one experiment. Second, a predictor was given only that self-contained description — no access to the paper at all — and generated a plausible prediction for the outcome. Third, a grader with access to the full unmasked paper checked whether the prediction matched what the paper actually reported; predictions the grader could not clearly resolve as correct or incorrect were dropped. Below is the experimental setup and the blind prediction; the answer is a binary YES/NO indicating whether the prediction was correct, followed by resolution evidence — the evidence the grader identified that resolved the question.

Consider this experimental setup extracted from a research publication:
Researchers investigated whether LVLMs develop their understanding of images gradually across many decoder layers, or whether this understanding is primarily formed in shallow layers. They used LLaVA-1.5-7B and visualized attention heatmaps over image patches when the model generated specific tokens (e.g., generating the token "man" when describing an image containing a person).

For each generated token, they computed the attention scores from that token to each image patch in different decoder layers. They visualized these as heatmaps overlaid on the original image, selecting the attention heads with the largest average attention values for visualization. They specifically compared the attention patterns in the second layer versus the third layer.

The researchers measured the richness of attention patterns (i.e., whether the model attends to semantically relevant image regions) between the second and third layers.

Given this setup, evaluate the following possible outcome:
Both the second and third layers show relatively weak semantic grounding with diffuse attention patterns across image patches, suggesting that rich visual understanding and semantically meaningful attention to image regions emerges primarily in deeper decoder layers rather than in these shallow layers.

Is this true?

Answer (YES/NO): NO